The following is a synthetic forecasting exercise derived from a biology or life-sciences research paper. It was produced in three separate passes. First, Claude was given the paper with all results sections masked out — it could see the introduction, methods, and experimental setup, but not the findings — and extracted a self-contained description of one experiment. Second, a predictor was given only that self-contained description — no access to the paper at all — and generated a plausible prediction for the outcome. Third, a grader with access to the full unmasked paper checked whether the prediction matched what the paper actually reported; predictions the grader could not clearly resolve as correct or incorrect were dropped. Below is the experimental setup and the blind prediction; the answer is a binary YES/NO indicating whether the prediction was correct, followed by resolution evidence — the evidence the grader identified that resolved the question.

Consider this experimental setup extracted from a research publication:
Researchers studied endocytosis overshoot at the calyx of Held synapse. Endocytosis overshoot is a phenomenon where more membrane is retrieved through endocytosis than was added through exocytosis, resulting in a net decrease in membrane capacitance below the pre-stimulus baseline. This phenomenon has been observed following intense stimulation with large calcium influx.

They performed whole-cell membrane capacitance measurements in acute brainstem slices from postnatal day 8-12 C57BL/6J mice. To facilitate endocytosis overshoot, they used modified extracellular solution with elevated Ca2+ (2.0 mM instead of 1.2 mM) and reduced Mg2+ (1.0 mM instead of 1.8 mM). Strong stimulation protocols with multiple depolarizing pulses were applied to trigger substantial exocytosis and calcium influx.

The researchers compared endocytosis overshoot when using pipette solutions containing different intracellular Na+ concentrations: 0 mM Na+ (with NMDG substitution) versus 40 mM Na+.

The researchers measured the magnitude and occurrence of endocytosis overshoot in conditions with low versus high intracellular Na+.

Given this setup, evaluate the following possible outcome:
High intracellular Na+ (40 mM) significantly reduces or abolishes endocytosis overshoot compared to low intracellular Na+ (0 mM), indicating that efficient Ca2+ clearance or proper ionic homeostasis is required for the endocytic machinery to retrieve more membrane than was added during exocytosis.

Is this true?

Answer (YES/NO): NO